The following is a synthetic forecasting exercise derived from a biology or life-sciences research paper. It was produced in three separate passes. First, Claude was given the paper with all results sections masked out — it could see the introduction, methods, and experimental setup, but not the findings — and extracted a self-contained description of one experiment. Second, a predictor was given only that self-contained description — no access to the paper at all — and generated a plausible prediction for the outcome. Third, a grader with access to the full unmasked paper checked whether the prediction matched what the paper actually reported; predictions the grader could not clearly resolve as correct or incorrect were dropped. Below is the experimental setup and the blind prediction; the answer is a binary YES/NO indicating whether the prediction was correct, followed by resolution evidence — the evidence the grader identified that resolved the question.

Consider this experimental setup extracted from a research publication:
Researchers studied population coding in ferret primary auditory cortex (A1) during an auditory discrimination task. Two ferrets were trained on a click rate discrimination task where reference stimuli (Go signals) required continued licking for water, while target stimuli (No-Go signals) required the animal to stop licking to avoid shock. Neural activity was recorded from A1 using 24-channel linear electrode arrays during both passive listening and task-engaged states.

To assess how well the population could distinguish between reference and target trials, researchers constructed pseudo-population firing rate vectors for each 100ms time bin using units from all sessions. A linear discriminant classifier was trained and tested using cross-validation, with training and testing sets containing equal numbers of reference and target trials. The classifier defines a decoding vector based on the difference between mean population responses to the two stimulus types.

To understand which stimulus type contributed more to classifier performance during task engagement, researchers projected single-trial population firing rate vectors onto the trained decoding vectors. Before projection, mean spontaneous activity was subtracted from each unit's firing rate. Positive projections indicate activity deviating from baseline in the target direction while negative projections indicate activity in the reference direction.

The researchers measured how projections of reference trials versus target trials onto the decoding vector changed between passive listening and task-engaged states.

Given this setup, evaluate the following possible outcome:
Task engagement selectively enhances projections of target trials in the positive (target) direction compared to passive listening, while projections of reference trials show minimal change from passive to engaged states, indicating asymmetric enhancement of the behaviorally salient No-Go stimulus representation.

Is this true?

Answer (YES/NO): NO